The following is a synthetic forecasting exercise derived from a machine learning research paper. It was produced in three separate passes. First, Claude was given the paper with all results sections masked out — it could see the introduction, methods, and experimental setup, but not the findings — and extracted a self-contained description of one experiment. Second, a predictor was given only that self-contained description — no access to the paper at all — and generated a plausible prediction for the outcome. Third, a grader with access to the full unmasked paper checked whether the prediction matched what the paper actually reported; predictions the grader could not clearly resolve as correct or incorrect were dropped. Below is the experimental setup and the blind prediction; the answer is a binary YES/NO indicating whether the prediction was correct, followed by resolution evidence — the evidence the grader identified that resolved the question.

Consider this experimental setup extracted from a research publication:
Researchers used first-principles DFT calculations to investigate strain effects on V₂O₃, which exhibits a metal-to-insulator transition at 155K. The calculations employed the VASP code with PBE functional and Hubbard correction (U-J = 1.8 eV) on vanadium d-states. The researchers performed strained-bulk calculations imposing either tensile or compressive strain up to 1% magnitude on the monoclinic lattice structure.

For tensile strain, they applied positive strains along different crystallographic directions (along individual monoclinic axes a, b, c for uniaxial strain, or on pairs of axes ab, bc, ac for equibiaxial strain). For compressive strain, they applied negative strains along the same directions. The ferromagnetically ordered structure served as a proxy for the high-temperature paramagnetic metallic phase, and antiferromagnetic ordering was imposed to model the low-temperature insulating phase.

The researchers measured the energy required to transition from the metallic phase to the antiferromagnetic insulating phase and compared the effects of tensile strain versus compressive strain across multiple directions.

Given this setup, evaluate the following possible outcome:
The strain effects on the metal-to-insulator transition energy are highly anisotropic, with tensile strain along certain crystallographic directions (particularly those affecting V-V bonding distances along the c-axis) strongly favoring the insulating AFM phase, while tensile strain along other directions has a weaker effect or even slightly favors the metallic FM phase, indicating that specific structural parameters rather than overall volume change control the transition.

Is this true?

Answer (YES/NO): NO